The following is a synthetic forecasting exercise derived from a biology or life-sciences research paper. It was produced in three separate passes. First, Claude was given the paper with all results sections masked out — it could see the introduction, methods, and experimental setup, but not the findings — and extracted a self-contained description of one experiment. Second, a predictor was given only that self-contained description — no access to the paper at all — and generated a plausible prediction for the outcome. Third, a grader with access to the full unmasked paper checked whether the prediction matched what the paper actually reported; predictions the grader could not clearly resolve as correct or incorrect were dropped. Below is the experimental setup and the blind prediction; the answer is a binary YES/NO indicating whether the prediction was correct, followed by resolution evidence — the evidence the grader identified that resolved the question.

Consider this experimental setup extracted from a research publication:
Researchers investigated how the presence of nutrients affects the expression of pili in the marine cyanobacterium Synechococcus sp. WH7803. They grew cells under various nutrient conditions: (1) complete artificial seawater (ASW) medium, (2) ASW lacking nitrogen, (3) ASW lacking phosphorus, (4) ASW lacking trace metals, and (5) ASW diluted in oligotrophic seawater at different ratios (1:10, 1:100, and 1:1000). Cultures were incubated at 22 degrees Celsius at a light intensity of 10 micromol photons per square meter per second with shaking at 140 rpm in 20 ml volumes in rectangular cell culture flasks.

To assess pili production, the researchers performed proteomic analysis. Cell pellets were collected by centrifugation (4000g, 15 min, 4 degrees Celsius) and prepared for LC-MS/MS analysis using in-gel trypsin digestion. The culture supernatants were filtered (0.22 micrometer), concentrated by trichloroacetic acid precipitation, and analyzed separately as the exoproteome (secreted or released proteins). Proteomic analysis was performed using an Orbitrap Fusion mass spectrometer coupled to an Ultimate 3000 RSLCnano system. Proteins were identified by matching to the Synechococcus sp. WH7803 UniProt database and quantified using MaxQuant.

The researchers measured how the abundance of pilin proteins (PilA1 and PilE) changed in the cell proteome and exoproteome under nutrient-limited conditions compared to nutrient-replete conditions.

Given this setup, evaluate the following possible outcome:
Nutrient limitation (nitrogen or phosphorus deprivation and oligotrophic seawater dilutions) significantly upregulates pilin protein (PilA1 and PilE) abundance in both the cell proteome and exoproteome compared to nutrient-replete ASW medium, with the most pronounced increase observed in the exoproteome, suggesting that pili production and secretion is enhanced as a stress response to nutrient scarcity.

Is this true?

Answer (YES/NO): NO